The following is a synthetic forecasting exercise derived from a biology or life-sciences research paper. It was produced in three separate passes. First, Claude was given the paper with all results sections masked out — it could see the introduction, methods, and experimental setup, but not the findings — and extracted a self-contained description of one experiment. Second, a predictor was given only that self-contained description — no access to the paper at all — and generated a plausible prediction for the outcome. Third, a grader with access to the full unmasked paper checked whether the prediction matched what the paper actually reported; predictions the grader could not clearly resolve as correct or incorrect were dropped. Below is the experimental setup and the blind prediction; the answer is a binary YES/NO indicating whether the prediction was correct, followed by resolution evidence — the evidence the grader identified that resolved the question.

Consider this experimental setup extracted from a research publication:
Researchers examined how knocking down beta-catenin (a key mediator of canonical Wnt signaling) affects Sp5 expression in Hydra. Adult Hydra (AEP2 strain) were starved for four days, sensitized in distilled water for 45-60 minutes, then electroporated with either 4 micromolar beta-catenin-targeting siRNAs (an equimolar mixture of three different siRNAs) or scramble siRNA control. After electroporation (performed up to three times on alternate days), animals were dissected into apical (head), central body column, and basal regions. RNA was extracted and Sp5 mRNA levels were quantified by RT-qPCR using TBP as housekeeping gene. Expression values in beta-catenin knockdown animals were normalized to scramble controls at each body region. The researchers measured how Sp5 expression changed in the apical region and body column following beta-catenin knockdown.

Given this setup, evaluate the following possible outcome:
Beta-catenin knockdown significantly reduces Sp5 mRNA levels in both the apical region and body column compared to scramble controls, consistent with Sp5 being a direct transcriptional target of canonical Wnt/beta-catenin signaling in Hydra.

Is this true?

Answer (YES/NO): NO